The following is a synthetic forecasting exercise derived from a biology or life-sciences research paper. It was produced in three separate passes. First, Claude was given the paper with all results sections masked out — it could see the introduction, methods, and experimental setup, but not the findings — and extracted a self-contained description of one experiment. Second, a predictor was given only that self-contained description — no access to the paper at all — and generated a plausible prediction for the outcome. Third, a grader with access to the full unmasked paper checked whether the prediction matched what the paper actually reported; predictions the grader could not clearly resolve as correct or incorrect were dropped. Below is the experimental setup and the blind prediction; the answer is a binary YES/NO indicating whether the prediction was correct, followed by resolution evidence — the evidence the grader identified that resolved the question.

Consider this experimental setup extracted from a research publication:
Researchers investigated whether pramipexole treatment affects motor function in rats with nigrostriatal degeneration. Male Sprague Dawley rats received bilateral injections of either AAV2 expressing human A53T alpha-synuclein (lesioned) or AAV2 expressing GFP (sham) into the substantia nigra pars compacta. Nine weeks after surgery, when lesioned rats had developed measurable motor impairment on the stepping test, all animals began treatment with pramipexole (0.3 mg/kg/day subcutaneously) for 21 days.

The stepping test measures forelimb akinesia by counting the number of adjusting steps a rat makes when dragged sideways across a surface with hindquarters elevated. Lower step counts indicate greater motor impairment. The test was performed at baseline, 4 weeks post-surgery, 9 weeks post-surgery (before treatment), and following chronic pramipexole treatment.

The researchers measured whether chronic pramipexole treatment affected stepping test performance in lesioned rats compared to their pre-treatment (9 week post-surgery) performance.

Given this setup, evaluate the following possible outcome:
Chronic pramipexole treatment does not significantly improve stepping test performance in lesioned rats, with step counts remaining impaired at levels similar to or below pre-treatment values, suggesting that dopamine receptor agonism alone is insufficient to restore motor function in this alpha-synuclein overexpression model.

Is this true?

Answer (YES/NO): NO